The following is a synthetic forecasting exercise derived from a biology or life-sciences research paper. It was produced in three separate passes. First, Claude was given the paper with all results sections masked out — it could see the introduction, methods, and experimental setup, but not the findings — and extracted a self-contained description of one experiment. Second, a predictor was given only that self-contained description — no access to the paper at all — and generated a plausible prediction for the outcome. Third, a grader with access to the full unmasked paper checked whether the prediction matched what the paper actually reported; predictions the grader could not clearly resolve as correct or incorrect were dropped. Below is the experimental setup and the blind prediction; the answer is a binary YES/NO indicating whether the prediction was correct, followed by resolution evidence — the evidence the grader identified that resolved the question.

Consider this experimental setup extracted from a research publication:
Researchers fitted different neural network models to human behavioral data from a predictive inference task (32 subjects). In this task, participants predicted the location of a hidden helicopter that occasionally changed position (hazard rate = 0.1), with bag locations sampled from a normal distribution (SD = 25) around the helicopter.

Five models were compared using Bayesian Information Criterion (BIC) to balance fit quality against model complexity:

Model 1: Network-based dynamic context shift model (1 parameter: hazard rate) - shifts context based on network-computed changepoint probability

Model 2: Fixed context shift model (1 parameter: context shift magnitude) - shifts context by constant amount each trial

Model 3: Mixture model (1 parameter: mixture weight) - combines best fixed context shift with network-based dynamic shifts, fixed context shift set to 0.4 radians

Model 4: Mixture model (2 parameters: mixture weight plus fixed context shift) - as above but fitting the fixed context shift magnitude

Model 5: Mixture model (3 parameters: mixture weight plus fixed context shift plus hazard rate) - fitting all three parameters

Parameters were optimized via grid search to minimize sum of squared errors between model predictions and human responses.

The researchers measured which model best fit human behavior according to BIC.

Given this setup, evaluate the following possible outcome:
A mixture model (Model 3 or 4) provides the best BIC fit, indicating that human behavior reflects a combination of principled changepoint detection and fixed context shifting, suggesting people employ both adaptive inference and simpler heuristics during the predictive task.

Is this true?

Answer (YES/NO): NO